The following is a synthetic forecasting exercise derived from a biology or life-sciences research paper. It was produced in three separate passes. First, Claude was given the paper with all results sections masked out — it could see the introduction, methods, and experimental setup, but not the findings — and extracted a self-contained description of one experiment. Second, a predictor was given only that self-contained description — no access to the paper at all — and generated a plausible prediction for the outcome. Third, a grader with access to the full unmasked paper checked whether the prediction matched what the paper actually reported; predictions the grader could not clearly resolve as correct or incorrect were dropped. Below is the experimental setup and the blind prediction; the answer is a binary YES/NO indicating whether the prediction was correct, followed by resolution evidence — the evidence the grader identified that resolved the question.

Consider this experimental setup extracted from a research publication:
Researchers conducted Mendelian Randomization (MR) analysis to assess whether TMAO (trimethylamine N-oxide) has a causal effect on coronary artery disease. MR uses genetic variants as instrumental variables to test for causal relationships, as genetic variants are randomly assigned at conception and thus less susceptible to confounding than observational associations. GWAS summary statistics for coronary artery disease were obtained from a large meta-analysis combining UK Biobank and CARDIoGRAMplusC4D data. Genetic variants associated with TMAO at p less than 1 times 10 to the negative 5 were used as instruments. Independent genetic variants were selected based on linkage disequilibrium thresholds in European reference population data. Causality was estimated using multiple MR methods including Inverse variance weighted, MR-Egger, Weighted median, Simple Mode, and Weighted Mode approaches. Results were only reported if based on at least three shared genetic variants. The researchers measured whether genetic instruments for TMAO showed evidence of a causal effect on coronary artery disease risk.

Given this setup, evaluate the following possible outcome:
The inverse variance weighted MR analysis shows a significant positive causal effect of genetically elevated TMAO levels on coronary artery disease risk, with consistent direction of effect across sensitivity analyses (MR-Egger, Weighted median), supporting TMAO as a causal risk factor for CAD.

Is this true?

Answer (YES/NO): NO